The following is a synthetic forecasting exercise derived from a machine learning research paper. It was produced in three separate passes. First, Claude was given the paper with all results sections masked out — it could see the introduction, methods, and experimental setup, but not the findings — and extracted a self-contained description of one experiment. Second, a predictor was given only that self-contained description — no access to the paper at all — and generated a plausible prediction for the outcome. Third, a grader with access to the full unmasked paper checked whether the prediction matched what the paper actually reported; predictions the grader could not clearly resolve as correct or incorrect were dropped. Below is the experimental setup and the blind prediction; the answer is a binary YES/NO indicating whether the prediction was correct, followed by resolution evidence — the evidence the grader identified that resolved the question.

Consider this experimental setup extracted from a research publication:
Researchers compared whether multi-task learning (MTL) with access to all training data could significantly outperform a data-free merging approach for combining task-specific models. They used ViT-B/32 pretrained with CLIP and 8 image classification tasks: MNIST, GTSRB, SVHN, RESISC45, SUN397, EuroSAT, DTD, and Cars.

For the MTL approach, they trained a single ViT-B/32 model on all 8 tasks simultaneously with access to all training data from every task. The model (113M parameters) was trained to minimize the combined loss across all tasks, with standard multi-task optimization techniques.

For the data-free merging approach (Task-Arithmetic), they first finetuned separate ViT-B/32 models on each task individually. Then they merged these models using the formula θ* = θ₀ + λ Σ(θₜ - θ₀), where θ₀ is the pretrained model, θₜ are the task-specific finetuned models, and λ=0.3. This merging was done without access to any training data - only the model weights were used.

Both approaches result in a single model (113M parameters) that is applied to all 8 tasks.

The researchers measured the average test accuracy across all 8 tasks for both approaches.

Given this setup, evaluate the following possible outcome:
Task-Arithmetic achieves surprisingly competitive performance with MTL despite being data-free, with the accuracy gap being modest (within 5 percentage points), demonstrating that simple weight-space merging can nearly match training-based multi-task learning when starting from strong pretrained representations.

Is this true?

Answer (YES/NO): NO